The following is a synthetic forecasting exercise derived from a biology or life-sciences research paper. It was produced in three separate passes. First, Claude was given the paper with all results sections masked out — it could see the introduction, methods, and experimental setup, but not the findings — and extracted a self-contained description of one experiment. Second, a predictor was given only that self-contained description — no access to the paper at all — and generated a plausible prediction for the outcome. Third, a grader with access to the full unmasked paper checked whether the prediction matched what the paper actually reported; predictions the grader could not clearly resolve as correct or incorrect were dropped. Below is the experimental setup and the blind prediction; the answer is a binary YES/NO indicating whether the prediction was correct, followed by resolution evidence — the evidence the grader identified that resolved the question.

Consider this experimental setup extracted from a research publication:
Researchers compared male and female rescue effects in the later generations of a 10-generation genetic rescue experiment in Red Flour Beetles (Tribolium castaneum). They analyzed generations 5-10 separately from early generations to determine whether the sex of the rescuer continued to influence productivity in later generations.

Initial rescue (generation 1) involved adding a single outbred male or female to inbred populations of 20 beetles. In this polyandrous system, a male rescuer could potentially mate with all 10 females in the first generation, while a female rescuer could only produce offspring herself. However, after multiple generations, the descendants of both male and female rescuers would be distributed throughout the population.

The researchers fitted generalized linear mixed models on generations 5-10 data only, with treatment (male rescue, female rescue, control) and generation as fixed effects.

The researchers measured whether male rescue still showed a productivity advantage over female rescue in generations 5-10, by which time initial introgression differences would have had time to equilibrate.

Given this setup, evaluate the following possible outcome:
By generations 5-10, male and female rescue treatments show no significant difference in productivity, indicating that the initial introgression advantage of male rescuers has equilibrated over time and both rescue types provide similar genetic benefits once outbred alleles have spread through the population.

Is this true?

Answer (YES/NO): YES